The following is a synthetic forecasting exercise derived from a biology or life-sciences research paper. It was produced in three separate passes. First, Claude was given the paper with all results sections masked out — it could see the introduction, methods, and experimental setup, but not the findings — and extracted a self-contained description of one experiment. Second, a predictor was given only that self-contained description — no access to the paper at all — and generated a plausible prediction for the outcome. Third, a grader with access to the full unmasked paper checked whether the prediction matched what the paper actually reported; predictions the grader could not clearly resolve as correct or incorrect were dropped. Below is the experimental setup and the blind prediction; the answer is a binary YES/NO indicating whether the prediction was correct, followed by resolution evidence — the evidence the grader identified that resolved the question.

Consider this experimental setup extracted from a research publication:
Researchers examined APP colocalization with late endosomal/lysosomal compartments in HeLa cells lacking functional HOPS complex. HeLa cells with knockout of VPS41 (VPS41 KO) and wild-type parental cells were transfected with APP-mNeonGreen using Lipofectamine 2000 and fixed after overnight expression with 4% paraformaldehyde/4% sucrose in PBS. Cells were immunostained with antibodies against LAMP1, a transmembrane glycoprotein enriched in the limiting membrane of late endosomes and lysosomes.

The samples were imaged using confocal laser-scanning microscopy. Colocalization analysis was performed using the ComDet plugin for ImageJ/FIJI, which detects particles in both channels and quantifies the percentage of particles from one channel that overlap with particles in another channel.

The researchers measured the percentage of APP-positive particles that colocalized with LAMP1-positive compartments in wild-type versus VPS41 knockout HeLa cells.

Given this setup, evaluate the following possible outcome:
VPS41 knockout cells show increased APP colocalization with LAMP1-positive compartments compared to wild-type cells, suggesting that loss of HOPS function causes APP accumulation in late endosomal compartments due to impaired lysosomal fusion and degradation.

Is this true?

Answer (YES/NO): YES